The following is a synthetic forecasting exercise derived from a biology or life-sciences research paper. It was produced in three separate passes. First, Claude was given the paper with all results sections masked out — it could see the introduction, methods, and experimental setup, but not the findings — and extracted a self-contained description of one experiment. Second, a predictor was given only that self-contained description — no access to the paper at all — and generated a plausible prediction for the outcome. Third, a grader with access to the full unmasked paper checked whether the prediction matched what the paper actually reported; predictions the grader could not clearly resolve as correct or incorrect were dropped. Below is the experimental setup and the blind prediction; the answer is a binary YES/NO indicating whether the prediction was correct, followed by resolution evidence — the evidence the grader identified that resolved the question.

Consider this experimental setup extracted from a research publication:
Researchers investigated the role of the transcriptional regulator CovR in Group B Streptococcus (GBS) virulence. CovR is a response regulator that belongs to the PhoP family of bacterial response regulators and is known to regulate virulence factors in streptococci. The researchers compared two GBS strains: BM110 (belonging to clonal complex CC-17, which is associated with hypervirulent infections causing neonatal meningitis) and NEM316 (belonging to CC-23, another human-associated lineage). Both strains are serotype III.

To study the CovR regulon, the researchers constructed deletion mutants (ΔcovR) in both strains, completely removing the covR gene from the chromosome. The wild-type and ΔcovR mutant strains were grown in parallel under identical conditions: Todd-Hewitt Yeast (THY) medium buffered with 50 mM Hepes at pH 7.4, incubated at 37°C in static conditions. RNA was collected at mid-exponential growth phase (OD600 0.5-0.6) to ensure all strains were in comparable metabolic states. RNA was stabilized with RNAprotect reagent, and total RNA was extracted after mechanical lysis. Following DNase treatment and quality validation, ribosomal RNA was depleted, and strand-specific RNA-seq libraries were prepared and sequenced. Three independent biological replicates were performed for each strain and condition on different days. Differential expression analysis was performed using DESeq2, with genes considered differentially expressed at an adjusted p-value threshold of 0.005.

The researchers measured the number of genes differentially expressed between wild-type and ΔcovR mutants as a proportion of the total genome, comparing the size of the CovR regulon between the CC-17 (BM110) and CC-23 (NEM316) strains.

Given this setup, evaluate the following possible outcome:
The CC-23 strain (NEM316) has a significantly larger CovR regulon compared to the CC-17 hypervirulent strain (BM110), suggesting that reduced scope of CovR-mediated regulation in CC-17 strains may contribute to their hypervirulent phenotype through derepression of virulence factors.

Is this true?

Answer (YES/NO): NO